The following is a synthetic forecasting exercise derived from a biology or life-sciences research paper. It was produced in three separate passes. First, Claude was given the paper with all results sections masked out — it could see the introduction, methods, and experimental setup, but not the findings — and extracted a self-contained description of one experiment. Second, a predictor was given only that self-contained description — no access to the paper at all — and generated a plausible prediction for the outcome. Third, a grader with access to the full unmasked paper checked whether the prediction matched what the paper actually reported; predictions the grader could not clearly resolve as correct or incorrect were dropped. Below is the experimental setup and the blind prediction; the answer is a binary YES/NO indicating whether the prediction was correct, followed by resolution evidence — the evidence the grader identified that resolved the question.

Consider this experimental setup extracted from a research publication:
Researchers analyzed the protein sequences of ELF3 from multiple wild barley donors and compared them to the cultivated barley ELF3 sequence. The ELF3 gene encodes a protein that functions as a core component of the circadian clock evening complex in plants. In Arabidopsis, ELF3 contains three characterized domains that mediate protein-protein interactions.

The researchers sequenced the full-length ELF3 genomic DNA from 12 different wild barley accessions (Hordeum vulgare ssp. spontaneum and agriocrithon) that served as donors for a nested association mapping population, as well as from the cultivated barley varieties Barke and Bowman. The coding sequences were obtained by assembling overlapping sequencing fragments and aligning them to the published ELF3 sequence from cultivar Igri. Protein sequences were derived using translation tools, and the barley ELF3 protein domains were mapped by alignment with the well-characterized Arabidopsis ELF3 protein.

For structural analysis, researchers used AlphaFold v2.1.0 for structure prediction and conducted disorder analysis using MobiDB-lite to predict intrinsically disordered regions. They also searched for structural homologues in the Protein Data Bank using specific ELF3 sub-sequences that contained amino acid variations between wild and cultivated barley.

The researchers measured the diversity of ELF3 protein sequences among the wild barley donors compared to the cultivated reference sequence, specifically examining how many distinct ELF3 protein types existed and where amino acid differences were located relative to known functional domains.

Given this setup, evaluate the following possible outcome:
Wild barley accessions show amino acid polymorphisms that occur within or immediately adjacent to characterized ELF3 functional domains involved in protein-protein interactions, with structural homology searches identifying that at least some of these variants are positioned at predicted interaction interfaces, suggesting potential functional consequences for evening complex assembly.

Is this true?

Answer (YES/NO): NO